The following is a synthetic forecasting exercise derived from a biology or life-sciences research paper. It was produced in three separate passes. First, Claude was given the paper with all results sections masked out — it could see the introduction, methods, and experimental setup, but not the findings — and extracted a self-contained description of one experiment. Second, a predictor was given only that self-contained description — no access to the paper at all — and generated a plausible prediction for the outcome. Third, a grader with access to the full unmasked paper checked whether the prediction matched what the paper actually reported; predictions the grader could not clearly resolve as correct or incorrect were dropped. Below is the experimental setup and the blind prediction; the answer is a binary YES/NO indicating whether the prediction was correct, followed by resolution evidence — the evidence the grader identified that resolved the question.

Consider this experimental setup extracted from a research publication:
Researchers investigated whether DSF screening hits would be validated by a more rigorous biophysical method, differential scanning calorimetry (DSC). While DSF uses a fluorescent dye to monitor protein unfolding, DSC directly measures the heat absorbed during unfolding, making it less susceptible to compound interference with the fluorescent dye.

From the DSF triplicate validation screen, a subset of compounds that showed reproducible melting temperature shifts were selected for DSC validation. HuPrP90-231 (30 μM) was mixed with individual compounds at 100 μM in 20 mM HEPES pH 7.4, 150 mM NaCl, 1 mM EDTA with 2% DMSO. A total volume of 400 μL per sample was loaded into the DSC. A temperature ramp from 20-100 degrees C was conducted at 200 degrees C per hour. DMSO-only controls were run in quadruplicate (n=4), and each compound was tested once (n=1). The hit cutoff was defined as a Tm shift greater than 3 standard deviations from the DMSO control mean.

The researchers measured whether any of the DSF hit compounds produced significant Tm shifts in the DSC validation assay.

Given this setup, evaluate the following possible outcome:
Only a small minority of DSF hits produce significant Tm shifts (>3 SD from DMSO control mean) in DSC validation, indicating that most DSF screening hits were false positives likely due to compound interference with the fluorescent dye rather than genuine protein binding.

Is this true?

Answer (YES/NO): NO